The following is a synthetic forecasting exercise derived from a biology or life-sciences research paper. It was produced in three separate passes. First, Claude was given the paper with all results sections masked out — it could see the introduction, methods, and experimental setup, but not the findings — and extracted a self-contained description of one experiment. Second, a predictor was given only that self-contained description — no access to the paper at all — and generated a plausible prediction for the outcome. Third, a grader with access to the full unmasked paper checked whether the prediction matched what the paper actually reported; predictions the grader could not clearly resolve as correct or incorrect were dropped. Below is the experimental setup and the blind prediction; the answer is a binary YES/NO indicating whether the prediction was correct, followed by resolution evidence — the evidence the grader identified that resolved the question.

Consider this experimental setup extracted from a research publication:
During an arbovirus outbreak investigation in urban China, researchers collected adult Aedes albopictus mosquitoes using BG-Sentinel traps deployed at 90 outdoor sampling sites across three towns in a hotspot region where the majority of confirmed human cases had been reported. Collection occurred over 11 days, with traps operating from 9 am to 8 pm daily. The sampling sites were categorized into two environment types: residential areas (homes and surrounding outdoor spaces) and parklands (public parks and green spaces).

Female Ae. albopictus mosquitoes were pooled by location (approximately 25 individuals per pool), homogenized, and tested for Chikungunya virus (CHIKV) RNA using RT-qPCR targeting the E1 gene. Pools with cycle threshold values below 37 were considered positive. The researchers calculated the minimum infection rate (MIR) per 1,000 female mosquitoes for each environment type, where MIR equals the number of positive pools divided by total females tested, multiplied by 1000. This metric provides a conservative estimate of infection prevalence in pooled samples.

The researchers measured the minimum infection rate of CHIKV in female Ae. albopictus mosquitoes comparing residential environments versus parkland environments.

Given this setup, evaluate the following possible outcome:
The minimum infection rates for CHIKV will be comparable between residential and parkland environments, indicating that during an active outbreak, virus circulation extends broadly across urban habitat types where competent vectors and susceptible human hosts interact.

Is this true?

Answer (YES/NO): YES